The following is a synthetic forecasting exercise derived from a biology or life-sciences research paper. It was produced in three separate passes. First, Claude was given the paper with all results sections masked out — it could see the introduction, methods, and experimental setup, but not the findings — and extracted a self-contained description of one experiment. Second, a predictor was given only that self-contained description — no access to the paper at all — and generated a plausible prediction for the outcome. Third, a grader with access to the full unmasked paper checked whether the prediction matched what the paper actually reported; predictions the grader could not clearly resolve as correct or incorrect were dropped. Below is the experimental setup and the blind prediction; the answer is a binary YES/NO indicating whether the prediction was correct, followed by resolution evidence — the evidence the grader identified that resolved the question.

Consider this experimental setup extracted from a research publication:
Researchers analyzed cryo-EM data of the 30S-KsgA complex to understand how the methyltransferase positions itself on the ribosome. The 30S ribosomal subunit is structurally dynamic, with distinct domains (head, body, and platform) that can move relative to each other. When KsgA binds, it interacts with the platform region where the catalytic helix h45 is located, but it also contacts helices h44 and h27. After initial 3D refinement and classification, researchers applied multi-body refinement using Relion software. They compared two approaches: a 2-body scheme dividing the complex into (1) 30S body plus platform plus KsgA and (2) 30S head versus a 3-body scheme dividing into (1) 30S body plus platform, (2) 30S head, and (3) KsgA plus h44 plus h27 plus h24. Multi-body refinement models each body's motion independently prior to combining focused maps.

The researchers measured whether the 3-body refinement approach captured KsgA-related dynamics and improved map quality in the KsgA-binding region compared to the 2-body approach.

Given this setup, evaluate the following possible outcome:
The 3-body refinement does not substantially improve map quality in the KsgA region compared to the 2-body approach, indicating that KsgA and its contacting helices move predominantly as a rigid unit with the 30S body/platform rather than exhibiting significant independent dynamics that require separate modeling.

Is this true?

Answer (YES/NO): NO